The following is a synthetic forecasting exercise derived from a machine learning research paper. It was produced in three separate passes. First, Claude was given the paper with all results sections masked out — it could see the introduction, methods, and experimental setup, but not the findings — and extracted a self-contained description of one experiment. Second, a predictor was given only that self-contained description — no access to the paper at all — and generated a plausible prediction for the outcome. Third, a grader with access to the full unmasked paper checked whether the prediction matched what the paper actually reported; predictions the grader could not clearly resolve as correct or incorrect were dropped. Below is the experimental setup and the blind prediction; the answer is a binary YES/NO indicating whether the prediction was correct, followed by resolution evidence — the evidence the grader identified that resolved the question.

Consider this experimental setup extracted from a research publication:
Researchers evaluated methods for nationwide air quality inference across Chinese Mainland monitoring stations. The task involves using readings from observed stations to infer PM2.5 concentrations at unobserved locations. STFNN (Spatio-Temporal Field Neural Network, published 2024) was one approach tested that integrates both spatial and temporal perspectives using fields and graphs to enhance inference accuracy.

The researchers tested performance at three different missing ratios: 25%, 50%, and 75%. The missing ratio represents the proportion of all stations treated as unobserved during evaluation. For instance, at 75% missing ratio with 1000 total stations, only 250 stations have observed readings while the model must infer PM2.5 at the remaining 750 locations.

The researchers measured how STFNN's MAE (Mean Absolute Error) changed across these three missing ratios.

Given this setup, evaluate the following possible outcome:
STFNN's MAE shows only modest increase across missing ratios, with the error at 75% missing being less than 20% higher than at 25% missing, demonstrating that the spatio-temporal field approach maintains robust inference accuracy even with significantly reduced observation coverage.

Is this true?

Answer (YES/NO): YES